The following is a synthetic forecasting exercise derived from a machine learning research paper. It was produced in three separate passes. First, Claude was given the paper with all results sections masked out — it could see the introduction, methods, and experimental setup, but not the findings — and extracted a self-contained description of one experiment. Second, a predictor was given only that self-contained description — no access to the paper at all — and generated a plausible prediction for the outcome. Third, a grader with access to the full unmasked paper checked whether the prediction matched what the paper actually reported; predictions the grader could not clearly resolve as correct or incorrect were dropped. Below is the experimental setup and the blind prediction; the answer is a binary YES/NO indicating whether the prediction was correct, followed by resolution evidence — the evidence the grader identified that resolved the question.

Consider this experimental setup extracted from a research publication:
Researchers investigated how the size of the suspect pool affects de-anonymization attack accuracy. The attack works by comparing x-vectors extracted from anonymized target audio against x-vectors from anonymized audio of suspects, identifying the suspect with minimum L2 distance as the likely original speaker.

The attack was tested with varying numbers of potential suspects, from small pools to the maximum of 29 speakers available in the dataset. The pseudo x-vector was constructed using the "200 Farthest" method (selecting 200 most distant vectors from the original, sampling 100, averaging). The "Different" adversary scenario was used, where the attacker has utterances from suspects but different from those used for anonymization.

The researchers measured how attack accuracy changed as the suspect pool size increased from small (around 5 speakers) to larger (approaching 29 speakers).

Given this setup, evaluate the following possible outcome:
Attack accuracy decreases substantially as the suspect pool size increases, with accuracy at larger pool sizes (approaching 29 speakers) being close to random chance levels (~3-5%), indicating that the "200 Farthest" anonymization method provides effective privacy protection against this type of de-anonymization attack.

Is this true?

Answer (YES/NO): NO